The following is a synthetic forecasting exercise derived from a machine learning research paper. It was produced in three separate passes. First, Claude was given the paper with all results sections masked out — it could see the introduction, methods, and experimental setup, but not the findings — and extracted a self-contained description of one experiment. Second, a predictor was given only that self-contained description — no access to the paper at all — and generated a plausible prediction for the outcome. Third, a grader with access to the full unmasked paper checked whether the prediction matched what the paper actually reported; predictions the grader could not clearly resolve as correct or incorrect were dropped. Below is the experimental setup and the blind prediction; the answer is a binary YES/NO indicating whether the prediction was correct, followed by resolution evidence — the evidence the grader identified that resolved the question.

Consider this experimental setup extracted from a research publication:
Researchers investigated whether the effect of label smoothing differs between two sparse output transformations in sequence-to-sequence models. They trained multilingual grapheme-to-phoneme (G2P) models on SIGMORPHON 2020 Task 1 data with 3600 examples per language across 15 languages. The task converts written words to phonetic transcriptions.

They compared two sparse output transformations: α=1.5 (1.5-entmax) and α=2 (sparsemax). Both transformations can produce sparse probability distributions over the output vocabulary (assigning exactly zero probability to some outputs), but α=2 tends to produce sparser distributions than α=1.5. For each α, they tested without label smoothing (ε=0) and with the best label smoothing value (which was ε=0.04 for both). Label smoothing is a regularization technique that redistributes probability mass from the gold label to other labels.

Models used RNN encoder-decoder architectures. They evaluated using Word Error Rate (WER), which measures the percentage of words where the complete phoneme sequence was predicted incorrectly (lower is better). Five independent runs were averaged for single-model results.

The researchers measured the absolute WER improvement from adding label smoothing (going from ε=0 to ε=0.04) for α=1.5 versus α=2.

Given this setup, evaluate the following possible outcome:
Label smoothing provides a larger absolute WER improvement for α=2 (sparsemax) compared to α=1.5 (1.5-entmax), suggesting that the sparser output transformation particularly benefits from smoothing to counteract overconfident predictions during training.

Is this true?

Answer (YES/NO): NO